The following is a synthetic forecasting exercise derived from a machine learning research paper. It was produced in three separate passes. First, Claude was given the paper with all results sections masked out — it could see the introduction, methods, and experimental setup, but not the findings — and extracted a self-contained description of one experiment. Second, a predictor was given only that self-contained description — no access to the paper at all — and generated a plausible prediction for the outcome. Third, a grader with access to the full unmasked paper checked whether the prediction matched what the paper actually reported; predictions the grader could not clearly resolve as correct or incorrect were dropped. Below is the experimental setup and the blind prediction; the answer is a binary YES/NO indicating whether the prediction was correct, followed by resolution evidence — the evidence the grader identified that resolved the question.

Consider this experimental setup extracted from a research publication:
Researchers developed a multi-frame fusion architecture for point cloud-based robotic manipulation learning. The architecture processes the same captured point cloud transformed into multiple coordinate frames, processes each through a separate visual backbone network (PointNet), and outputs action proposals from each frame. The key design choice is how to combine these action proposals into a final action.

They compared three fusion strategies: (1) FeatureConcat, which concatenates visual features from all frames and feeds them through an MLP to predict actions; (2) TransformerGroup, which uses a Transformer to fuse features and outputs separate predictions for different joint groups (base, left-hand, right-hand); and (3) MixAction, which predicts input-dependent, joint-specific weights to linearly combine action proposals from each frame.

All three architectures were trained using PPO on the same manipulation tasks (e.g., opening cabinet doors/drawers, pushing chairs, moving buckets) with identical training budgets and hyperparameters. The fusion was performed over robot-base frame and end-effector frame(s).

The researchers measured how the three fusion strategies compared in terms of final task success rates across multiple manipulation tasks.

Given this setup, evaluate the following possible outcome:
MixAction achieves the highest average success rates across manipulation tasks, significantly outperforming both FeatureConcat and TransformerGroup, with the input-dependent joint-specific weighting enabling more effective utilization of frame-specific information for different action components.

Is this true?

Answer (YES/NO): NO